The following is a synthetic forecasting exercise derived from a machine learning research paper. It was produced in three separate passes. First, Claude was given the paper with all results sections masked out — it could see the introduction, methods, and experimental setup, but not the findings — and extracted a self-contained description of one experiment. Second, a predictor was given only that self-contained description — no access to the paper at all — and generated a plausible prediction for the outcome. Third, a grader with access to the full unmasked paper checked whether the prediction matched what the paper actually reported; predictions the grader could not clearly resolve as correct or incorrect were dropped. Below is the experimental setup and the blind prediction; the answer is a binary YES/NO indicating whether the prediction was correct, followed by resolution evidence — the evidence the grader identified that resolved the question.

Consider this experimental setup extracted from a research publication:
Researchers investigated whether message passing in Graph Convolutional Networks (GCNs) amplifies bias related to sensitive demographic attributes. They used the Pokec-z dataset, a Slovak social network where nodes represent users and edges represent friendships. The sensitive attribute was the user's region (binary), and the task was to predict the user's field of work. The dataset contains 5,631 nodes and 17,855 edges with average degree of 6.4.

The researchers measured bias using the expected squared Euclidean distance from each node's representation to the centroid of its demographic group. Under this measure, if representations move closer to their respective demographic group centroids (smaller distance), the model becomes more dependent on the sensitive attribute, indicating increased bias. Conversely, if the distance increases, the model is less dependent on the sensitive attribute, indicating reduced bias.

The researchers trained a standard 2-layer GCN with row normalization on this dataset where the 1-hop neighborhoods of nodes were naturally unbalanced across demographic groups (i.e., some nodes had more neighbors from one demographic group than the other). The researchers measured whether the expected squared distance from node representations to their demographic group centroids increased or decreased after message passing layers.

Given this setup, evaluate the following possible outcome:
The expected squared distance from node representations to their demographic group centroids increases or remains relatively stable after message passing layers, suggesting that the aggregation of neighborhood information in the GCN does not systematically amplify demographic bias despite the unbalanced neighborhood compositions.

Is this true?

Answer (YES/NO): NO